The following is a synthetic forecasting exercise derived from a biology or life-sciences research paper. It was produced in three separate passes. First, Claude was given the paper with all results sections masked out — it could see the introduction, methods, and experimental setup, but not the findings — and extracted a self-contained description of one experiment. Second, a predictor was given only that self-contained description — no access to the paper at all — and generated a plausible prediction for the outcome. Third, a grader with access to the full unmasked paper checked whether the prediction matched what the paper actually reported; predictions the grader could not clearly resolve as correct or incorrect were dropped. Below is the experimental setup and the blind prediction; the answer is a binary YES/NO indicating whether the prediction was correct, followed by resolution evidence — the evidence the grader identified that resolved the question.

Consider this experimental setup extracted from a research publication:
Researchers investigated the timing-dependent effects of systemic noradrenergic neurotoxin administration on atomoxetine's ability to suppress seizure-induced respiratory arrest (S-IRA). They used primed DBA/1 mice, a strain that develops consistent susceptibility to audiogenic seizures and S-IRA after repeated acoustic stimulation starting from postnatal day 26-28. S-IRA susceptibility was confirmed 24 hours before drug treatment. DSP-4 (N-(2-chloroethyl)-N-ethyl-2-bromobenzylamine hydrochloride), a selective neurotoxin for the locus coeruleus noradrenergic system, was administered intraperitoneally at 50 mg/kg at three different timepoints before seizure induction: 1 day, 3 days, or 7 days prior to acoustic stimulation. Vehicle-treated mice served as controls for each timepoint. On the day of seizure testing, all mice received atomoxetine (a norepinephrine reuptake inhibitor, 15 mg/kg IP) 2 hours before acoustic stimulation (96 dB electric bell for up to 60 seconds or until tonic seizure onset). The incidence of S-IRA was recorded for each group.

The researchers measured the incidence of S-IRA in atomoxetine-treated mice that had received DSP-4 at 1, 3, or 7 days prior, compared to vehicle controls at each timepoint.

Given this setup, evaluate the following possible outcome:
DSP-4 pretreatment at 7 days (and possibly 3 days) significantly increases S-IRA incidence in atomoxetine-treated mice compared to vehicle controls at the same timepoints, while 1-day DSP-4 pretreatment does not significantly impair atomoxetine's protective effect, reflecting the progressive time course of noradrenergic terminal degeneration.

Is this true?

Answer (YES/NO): YES